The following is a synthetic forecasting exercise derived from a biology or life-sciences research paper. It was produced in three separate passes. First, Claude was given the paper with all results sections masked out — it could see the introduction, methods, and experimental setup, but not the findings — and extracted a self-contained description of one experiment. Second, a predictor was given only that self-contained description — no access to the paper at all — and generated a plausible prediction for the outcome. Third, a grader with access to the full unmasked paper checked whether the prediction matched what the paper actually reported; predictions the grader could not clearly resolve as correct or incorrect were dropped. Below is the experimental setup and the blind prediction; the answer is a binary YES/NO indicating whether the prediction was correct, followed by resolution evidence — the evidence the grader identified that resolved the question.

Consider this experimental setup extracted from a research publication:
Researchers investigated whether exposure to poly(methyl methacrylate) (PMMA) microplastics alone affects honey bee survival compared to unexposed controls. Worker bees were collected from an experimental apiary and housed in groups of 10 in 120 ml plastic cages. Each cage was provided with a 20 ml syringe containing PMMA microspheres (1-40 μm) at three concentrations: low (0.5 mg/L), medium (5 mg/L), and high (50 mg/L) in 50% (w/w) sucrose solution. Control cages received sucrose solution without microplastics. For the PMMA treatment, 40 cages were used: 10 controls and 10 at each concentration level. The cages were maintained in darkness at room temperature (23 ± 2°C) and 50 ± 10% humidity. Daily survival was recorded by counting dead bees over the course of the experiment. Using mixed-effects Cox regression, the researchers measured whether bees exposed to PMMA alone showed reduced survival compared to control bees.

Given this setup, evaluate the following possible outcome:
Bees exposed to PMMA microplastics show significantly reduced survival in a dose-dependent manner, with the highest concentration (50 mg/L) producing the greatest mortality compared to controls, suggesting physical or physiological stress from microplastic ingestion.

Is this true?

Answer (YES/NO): NO